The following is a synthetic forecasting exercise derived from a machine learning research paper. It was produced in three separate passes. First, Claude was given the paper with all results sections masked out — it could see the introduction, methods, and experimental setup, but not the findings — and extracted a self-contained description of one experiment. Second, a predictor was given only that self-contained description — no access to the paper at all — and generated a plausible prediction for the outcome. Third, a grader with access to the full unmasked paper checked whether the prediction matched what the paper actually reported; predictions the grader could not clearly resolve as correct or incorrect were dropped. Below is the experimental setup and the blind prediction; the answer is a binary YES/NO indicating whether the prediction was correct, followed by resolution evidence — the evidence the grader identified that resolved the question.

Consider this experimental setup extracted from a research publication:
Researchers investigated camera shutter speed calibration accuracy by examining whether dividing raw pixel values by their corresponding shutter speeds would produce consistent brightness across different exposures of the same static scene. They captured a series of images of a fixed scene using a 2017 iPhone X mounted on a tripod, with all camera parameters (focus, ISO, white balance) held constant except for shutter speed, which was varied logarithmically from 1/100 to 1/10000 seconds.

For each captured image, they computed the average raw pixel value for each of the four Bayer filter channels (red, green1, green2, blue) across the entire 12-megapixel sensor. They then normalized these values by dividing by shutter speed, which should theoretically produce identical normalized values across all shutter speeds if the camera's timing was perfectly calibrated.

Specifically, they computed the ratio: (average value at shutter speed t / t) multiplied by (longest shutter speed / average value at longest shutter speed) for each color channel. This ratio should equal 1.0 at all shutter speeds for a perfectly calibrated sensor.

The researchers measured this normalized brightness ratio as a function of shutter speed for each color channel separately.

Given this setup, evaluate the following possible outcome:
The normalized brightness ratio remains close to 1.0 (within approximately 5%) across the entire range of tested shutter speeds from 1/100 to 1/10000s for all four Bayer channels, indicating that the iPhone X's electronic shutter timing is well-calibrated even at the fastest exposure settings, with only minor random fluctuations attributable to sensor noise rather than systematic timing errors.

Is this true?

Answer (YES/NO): NO